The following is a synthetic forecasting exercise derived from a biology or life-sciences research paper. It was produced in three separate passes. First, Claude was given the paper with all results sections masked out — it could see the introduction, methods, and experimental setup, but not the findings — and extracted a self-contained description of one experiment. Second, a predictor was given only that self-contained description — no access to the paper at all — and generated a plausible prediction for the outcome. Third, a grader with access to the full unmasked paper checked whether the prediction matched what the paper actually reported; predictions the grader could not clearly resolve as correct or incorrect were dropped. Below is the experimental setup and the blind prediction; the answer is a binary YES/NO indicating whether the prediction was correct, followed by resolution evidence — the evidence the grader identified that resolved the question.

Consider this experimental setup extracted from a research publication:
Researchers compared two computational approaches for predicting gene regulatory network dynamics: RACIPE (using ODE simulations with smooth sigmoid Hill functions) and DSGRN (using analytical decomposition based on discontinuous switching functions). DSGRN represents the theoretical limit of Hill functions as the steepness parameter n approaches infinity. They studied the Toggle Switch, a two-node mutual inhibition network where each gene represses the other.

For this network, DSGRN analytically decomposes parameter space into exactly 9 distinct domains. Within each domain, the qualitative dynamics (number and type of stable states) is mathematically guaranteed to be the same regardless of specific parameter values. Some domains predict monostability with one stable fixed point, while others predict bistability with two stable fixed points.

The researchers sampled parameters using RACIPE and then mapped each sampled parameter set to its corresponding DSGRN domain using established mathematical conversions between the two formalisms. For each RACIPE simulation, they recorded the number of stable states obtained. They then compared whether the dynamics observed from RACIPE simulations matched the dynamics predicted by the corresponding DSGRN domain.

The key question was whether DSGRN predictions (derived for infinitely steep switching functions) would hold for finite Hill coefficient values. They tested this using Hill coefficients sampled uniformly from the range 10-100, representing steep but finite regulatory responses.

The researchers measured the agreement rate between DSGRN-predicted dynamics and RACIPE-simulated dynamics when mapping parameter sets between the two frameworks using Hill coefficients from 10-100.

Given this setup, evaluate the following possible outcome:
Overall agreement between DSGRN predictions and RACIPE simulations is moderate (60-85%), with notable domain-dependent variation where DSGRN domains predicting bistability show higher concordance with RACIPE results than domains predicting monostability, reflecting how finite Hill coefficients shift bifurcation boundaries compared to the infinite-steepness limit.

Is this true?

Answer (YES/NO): NO